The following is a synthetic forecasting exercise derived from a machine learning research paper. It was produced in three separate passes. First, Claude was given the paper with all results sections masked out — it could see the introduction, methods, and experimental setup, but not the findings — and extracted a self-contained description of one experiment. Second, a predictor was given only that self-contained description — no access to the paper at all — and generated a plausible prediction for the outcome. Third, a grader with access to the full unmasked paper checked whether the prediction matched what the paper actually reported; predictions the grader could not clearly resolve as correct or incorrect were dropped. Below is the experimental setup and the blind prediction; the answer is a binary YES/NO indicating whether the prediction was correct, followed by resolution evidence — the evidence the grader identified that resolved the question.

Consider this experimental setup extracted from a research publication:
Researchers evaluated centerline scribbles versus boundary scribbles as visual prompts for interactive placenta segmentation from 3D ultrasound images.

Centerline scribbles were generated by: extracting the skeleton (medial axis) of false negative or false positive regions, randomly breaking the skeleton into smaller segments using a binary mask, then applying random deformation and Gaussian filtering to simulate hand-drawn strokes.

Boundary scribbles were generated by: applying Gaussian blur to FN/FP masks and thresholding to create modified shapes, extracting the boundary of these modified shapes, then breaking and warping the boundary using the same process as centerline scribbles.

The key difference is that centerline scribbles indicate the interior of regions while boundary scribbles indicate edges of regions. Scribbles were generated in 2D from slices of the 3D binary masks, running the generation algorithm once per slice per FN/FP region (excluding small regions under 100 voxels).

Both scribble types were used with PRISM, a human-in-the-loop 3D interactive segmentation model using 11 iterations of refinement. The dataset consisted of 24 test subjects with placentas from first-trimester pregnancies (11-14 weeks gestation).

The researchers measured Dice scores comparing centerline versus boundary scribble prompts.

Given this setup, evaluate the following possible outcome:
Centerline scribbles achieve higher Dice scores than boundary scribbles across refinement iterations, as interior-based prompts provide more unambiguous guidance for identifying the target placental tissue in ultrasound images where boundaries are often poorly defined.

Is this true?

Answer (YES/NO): YES